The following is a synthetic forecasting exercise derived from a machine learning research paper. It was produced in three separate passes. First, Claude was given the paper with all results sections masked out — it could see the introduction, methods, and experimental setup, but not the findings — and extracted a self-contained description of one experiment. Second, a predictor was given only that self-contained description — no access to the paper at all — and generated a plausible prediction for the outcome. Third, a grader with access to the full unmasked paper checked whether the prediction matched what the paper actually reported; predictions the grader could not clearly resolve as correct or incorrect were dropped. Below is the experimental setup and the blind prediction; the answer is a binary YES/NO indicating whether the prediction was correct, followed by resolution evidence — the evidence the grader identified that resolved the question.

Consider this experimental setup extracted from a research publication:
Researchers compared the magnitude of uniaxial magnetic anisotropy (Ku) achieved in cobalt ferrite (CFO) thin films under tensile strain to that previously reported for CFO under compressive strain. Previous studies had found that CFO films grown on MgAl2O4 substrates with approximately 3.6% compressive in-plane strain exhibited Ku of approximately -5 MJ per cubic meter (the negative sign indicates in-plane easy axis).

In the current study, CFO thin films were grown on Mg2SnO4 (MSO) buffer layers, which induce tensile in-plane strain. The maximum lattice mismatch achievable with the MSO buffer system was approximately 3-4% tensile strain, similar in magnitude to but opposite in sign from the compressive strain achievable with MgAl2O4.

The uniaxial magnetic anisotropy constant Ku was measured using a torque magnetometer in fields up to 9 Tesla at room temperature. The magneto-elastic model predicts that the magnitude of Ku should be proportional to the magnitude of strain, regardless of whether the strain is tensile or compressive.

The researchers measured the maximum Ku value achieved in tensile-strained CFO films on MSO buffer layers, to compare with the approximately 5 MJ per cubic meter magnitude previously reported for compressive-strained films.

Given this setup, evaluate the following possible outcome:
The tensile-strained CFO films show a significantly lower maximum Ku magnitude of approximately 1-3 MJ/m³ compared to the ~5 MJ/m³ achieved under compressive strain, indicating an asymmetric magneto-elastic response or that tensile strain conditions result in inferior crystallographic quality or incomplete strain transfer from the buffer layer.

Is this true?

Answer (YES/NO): NO